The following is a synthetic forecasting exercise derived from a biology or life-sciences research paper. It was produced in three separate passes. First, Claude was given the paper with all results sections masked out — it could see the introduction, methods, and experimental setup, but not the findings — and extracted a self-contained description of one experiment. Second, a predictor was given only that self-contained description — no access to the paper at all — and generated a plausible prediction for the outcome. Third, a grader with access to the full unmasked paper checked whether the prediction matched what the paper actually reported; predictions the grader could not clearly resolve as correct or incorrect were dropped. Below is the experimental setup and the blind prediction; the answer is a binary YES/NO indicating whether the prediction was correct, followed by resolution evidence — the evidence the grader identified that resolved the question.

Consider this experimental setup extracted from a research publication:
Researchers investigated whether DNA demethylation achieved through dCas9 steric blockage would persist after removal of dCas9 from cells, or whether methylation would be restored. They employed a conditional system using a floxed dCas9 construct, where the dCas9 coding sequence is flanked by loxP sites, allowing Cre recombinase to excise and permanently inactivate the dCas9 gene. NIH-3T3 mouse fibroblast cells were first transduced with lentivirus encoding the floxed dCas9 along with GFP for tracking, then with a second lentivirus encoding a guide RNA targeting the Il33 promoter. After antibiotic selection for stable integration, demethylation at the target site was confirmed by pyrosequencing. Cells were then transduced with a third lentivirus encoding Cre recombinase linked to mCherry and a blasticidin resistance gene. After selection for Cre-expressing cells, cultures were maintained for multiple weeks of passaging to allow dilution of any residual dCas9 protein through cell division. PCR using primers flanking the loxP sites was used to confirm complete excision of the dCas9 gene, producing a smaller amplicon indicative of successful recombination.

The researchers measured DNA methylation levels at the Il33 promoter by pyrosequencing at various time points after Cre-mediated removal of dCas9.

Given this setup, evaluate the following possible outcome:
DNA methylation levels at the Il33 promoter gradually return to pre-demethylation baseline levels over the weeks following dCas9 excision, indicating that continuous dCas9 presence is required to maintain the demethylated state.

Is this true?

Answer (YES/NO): NO